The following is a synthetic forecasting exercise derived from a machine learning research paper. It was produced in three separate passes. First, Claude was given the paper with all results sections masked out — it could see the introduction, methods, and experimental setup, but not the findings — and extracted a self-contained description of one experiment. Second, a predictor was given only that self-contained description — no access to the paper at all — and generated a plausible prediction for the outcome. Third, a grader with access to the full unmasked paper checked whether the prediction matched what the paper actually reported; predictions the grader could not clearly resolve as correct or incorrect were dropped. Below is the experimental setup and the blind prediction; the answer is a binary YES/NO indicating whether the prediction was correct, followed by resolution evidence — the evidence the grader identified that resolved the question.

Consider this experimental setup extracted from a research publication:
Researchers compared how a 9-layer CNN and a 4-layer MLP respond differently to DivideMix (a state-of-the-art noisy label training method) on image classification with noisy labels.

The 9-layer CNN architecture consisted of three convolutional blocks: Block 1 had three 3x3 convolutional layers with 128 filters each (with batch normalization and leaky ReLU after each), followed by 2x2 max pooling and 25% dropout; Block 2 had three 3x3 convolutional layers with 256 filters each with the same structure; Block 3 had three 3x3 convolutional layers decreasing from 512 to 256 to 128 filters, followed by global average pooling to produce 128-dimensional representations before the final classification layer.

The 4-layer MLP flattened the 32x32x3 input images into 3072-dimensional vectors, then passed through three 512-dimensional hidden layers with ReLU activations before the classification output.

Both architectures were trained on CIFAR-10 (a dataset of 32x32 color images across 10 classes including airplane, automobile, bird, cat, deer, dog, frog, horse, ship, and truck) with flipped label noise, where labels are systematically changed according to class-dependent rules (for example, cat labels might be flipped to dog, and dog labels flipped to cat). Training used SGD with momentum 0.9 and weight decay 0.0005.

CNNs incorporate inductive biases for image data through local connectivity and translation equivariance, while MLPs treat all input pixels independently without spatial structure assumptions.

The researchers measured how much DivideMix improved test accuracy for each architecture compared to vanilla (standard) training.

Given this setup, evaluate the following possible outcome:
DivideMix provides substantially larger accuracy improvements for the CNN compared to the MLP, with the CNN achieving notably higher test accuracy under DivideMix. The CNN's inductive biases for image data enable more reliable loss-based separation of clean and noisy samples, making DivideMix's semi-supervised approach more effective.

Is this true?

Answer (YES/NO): YES